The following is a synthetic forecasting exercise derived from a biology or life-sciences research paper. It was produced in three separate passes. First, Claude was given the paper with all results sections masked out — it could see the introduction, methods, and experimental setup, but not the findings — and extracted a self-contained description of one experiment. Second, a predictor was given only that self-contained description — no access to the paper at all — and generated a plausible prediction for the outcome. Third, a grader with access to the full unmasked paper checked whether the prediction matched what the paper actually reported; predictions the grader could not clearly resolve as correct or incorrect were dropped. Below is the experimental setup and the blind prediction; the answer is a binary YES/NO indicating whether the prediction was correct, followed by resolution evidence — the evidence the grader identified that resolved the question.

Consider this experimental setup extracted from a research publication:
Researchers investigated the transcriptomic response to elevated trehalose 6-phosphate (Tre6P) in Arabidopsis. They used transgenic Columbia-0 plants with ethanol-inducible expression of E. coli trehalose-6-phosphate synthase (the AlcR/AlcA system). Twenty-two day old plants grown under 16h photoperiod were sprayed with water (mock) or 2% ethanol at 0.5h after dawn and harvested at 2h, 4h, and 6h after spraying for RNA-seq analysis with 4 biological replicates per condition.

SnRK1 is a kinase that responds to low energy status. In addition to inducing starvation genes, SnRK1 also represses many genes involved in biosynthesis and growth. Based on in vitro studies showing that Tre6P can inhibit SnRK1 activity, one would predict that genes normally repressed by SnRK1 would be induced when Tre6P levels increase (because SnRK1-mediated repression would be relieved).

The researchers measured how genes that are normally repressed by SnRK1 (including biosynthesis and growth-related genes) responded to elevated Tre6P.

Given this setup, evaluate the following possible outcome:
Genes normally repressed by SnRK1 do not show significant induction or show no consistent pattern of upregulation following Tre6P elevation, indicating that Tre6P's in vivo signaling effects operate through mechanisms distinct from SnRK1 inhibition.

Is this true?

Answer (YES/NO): NO